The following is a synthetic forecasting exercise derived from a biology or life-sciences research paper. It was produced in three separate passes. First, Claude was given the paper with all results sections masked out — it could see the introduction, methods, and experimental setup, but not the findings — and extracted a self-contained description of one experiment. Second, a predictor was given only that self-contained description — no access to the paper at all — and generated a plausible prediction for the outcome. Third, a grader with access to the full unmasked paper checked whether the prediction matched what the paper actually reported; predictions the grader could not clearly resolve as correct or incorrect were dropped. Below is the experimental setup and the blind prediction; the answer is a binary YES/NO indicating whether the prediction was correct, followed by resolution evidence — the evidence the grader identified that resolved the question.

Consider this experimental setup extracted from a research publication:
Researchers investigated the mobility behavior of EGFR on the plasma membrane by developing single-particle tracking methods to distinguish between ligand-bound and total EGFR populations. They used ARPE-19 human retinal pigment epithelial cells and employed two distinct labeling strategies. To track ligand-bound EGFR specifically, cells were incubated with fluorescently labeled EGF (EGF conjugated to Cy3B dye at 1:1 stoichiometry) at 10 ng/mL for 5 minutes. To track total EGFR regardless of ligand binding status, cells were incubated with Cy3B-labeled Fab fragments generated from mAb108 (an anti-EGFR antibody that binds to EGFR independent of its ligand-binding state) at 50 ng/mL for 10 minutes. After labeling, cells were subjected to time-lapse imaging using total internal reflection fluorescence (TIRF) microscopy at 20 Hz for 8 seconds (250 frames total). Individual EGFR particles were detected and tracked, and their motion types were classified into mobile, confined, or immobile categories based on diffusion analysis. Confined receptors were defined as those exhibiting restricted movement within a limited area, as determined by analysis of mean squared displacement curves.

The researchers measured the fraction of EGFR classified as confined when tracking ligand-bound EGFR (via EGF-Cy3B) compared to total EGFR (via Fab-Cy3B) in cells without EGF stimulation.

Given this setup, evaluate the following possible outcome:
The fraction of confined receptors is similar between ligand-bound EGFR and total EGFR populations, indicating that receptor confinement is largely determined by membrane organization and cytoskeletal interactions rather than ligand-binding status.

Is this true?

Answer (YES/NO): NO